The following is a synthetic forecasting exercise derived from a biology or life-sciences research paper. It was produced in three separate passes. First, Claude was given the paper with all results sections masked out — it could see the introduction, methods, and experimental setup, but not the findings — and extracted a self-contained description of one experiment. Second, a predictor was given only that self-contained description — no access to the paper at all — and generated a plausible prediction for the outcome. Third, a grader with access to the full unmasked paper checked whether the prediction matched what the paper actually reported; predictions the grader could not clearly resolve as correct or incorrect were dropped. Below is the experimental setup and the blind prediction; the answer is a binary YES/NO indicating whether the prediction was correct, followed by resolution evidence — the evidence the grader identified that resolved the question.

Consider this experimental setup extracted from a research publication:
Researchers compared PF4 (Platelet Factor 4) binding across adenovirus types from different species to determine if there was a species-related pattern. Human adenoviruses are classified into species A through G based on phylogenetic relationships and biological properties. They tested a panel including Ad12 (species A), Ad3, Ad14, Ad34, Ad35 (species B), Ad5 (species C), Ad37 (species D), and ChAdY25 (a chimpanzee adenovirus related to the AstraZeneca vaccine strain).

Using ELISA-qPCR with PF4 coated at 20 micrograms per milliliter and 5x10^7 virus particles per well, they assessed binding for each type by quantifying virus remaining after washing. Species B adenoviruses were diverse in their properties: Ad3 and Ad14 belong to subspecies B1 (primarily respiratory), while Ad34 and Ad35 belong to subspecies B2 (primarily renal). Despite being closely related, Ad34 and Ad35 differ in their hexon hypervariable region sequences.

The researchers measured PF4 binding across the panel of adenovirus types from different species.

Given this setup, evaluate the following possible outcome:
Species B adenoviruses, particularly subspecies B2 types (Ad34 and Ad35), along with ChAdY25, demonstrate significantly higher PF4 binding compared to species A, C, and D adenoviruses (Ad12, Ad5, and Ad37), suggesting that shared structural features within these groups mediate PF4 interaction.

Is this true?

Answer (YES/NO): NO